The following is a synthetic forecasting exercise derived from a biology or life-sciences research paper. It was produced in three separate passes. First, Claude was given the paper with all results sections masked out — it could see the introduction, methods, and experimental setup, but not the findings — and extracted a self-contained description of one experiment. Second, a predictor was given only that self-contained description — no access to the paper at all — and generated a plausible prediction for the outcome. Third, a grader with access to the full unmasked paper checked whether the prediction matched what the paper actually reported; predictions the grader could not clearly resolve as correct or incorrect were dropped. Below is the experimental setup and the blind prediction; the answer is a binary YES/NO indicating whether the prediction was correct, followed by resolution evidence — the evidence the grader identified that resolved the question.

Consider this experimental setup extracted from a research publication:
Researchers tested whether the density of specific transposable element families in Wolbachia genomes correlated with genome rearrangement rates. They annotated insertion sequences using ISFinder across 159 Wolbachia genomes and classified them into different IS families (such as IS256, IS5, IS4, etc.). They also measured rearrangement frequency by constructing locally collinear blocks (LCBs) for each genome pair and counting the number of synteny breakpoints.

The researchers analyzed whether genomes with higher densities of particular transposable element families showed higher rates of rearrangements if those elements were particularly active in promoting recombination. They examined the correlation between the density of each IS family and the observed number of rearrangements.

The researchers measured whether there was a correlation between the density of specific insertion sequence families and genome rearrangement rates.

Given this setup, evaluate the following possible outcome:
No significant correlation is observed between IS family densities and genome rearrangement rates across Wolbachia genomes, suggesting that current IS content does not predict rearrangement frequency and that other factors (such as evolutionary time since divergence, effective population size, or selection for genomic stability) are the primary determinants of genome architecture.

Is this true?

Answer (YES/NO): YES